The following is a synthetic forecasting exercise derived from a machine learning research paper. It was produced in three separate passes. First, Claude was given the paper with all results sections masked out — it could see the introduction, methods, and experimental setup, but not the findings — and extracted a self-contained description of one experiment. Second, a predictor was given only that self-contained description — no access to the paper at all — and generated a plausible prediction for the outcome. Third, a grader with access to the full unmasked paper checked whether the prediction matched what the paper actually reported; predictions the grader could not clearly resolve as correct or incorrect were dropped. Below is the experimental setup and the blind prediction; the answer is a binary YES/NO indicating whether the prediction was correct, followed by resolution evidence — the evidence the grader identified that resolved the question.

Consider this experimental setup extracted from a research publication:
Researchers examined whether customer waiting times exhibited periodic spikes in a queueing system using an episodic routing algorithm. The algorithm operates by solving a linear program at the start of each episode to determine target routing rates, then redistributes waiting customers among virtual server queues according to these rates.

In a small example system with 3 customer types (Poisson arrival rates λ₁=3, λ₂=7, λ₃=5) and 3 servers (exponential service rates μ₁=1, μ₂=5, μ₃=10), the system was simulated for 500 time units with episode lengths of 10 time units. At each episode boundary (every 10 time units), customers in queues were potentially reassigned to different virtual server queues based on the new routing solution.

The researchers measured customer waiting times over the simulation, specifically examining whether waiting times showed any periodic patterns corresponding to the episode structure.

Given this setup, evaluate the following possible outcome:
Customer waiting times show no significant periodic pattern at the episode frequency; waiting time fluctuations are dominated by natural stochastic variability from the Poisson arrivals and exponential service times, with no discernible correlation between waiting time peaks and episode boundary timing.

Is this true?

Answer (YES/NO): NO